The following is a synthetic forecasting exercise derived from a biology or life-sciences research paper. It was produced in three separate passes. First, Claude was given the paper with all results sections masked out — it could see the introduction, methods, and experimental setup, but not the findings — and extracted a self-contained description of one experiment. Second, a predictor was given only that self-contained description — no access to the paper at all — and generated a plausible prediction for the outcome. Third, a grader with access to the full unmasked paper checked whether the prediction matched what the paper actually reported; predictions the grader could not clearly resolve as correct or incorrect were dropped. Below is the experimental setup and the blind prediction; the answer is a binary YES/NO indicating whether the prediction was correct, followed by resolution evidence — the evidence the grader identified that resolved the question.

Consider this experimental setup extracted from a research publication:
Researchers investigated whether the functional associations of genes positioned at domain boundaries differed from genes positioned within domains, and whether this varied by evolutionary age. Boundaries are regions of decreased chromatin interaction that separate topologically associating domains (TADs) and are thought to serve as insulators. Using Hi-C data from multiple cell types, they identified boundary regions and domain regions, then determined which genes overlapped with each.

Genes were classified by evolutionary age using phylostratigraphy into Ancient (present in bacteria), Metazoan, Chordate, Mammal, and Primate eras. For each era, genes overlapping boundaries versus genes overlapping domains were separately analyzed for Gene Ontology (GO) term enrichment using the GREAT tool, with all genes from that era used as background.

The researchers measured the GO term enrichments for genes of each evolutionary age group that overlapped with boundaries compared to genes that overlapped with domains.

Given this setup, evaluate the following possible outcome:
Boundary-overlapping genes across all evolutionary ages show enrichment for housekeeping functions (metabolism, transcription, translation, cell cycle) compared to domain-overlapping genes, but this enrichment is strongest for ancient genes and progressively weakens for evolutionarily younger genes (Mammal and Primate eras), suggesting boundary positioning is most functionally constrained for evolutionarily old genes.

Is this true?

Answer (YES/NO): NO